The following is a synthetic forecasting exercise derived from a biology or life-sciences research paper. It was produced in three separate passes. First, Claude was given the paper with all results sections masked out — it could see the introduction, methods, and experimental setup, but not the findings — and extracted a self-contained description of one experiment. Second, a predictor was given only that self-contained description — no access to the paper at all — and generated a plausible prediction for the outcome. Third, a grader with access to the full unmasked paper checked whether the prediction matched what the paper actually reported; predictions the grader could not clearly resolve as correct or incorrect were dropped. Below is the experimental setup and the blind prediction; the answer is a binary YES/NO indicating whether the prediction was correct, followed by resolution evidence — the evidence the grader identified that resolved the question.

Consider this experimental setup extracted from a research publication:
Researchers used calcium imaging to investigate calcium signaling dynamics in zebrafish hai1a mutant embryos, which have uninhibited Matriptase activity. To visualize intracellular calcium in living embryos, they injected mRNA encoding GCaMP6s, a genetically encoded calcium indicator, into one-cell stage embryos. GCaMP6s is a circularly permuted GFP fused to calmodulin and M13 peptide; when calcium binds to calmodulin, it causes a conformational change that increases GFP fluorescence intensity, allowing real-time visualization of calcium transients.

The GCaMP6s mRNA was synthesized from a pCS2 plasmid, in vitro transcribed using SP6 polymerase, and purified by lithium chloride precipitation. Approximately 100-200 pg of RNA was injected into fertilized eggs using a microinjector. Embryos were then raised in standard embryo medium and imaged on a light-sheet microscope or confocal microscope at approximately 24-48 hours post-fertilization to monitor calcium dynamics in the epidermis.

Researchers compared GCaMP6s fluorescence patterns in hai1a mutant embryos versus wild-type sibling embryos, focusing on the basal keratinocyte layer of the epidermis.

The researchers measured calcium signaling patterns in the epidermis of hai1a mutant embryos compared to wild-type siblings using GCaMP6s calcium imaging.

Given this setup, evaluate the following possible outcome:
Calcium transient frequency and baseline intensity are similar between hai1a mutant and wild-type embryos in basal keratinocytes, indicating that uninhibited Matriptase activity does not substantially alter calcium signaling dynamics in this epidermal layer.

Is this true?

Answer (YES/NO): NO